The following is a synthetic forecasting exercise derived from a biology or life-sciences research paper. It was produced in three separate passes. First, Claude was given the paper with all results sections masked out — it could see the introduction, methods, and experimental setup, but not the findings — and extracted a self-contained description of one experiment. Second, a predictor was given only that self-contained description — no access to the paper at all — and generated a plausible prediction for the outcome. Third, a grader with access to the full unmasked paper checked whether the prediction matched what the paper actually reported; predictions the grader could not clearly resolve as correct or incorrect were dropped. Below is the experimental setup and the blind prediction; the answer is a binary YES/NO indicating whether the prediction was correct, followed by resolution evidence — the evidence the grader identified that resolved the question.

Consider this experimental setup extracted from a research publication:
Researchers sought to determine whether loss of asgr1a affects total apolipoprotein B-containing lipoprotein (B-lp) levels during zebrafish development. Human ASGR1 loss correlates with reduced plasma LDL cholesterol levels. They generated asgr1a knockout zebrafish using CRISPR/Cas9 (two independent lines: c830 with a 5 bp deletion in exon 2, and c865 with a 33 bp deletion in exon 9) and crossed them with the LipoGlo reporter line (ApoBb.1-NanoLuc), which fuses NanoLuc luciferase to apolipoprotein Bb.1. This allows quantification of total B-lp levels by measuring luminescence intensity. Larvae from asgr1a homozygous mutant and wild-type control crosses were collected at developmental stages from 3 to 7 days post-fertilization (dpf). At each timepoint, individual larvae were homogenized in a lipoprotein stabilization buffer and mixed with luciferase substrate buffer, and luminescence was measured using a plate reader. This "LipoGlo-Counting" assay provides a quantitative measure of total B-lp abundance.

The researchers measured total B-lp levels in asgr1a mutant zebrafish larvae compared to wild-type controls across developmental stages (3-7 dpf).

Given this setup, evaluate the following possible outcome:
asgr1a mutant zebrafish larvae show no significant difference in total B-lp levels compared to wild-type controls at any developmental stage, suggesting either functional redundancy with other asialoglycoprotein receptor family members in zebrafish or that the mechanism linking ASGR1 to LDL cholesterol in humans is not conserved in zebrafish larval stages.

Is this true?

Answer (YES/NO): YES